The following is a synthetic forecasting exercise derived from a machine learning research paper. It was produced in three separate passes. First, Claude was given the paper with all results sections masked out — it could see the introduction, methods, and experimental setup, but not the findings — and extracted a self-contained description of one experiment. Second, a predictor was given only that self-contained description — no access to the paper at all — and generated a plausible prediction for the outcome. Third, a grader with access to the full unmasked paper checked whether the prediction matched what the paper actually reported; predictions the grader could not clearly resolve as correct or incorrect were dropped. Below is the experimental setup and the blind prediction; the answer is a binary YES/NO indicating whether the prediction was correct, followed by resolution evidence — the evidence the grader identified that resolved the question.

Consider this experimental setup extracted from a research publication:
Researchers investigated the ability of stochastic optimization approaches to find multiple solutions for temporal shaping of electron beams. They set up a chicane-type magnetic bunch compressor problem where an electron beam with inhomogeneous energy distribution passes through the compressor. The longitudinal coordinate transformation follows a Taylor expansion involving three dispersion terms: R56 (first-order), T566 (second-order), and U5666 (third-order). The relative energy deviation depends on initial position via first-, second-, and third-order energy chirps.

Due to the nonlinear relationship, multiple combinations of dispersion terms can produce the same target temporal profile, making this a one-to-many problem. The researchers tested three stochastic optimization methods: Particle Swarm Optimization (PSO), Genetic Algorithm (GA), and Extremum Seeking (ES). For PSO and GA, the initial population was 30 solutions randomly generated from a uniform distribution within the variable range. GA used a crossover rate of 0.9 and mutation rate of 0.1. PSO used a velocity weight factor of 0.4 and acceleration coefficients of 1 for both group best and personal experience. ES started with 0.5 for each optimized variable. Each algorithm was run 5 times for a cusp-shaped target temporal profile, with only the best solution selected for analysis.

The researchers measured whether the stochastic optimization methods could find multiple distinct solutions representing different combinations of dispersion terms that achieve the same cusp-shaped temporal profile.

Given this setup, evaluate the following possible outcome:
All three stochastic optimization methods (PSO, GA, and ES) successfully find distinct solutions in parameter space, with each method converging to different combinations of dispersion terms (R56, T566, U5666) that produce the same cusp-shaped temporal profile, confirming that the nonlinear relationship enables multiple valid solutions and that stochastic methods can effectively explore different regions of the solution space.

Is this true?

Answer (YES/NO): NO